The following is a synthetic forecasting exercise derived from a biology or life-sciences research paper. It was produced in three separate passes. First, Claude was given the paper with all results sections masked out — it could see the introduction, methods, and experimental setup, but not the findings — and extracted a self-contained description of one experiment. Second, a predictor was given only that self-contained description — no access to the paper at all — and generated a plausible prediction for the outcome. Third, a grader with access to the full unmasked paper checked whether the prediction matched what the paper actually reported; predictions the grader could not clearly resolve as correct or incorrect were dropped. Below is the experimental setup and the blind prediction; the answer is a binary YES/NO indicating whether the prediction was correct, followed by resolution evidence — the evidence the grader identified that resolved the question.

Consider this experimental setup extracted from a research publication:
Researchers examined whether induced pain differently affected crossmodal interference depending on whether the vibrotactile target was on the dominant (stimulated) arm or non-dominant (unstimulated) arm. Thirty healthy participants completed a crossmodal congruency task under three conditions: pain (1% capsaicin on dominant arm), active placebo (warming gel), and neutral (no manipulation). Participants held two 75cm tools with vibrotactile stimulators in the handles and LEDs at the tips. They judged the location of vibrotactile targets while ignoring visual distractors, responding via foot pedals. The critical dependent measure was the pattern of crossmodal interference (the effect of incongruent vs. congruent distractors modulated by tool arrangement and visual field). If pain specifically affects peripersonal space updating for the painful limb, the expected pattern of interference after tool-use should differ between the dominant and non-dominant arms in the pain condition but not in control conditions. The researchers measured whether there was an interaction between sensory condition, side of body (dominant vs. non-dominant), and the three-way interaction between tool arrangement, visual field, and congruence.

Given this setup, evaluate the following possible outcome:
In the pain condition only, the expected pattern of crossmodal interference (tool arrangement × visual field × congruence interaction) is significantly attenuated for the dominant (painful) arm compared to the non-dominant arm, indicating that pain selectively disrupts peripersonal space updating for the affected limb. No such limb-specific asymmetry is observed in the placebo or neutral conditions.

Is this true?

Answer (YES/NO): NO